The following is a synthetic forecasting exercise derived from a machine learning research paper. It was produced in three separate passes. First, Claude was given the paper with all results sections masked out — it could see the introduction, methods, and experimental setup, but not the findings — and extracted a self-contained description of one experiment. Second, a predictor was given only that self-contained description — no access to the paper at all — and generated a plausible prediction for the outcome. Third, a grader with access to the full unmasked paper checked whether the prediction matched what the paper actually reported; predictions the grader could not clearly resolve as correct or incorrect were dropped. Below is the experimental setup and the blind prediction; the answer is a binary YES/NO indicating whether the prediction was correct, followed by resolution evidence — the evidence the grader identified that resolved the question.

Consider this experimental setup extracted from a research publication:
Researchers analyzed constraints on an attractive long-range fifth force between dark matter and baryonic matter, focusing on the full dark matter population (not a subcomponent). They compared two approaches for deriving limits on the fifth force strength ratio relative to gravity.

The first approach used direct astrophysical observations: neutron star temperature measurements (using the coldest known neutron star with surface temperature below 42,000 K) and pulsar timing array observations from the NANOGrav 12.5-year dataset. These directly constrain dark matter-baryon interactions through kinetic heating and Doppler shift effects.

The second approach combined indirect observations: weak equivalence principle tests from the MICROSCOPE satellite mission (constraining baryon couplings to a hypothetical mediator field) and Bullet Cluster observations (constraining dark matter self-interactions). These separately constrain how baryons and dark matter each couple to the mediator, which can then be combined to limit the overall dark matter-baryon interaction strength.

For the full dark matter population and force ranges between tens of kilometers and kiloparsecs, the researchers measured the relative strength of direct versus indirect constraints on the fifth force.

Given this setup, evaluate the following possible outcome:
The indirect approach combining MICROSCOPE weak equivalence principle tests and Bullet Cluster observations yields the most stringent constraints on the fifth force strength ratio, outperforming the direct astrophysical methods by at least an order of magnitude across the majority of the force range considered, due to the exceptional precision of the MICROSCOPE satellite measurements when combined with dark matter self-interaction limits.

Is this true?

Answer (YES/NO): YES